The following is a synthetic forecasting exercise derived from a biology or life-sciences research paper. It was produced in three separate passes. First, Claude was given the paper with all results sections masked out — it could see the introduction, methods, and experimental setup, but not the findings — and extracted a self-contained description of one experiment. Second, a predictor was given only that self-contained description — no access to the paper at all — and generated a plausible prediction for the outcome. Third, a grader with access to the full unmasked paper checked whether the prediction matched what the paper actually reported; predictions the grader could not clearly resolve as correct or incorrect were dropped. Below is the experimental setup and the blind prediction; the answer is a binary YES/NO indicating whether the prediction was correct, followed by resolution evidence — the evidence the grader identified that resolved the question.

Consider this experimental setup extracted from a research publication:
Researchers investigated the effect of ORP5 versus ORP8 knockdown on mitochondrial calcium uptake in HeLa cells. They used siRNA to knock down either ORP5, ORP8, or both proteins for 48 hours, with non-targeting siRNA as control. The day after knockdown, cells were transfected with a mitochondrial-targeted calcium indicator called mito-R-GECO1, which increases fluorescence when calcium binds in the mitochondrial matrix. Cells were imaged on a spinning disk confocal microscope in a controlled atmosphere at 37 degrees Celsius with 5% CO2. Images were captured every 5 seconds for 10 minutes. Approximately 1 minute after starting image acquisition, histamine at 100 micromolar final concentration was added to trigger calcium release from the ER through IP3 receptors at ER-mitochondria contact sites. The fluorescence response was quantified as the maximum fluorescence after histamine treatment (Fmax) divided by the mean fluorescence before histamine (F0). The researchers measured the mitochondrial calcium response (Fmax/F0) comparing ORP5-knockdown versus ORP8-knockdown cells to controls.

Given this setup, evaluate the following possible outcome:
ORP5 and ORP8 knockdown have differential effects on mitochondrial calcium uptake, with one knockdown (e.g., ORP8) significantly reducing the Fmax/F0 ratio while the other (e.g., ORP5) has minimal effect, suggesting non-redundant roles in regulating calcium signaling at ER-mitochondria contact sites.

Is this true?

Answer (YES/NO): NO